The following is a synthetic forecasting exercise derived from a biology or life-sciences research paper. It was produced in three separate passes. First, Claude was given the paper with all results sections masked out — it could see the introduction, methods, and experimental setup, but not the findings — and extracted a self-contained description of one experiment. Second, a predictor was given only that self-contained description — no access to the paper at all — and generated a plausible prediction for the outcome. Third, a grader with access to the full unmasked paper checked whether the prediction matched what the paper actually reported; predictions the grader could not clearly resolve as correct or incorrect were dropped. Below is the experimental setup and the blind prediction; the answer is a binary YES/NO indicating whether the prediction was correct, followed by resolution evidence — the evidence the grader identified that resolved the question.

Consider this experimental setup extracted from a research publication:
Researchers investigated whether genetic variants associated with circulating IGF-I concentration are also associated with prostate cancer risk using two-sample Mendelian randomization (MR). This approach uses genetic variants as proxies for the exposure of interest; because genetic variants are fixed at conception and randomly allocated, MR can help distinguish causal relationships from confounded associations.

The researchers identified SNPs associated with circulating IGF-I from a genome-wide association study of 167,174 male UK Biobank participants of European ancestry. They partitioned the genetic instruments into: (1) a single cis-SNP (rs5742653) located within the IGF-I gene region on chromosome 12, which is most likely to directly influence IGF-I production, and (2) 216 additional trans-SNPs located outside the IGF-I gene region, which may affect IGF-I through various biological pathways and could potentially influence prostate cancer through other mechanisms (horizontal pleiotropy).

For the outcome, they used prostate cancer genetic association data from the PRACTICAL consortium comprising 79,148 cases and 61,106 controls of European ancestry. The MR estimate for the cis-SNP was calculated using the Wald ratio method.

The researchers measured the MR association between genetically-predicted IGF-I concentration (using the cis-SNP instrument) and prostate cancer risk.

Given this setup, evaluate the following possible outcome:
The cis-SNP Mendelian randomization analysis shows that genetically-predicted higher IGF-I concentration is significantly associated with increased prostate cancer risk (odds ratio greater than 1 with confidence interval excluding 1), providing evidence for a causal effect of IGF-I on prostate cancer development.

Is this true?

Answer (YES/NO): YES